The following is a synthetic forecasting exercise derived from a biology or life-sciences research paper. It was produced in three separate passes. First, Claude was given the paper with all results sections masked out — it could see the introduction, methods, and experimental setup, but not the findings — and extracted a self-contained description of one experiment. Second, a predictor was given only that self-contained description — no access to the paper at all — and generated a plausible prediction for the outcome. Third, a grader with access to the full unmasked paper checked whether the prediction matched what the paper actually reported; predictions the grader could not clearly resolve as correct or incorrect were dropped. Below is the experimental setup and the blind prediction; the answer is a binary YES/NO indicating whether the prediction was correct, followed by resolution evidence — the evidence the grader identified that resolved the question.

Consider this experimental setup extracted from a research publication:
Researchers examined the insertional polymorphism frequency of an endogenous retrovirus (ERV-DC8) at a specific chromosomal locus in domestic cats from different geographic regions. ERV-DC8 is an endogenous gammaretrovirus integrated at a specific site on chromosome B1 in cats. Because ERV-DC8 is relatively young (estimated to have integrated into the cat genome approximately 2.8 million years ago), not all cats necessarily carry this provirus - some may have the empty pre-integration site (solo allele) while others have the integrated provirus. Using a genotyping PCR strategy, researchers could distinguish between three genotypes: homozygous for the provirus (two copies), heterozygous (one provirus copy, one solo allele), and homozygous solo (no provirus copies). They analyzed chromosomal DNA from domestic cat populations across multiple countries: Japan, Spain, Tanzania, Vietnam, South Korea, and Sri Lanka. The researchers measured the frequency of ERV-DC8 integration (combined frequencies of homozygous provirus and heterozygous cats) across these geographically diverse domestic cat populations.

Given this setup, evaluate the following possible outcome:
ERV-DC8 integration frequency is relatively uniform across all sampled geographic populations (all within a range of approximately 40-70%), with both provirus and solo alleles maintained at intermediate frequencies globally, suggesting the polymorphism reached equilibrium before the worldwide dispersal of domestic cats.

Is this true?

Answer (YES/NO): NO